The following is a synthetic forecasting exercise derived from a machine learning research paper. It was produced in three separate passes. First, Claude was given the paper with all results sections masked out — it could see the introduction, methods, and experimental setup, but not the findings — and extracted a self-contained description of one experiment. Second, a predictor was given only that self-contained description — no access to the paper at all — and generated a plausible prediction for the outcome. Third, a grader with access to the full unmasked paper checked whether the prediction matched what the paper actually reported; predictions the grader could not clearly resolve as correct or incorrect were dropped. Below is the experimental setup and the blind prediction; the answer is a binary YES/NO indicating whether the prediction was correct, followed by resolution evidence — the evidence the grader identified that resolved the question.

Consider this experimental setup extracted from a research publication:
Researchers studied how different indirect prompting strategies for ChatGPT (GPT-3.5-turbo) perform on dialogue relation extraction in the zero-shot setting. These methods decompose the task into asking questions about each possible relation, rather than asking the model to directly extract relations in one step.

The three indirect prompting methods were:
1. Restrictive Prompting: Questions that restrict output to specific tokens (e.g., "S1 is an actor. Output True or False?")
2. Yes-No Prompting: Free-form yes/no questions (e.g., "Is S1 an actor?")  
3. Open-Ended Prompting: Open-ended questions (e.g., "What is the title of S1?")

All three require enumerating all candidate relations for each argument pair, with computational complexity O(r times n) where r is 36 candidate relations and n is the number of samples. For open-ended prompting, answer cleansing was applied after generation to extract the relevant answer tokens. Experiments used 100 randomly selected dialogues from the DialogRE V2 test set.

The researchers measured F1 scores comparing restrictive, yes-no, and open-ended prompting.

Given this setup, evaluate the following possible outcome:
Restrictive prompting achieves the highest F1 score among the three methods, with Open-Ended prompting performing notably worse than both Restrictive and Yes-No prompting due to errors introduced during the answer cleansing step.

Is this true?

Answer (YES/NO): NO